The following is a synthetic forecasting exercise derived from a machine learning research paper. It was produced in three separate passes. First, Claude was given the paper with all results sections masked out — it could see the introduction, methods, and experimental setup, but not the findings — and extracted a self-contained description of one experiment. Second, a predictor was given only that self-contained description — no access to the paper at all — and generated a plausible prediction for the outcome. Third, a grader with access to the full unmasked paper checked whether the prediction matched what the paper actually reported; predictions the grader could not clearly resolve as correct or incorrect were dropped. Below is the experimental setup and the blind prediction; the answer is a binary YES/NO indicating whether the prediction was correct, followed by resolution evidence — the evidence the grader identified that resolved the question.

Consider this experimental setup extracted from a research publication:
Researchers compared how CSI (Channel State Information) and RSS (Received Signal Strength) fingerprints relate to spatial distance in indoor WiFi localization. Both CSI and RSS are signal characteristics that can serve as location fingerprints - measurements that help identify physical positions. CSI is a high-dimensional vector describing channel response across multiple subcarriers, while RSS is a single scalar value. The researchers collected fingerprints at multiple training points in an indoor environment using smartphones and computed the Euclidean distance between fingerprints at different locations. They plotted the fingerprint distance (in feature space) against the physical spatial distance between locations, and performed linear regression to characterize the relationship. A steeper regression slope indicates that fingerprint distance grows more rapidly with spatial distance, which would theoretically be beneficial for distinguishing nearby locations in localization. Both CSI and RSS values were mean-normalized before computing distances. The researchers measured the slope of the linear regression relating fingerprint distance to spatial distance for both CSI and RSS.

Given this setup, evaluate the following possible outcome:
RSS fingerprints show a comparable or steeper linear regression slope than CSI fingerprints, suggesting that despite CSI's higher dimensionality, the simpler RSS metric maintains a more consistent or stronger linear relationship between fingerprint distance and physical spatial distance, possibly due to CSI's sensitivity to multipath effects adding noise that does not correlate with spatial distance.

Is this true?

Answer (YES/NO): YES